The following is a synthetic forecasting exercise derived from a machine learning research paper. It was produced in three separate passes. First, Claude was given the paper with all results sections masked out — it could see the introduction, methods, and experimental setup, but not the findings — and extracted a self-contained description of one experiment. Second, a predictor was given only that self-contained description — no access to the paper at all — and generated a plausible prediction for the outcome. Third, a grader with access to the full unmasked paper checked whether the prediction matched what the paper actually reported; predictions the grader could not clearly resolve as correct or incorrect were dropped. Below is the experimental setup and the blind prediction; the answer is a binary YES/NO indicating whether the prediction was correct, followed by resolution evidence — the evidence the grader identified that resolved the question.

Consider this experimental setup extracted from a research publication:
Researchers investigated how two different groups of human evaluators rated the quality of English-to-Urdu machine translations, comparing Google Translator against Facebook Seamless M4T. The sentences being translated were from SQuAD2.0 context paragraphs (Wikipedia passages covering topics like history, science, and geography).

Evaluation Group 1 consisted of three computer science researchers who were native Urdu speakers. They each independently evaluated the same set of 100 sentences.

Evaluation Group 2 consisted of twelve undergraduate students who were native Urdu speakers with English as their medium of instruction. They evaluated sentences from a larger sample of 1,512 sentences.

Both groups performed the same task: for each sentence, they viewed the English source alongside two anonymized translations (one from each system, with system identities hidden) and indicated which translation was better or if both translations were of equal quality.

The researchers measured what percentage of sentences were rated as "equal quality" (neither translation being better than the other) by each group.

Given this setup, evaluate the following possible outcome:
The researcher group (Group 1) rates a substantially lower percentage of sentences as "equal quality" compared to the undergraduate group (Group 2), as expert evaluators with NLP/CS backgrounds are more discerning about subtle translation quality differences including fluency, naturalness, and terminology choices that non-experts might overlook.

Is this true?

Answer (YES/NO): NO